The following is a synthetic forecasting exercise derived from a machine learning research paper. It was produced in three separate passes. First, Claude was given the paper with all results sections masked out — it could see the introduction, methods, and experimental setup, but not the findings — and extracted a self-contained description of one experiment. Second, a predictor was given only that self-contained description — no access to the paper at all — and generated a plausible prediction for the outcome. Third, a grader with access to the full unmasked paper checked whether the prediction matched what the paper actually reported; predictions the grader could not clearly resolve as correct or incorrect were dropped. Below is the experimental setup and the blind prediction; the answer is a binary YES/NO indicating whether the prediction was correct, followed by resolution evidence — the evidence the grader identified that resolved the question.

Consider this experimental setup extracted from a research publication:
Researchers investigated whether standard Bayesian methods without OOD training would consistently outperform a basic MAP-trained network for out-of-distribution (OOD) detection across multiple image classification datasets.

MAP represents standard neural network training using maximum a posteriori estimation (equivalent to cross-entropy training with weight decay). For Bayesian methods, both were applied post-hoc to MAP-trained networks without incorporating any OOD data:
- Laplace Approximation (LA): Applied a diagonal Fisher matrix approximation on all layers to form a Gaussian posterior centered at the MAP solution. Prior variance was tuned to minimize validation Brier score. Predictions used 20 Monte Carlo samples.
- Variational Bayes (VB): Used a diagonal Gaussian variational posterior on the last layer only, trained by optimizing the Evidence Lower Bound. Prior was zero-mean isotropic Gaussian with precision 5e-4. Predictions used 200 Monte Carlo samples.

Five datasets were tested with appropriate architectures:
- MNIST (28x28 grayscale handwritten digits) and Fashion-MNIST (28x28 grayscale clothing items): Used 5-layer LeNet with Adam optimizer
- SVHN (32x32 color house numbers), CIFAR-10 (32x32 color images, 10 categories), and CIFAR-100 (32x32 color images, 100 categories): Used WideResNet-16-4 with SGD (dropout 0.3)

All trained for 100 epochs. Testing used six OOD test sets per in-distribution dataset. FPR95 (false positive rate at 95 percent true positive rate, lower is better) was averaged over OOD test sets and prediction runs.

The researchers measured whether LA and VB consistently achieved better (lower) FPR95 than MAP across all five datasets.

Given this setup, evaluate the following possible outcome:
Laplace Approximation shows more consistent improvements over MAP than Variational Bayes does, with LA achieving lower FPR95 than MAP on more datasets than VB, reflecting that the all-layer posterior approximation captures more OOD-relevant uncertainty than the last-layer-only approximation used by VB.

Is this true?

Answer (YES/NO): NO